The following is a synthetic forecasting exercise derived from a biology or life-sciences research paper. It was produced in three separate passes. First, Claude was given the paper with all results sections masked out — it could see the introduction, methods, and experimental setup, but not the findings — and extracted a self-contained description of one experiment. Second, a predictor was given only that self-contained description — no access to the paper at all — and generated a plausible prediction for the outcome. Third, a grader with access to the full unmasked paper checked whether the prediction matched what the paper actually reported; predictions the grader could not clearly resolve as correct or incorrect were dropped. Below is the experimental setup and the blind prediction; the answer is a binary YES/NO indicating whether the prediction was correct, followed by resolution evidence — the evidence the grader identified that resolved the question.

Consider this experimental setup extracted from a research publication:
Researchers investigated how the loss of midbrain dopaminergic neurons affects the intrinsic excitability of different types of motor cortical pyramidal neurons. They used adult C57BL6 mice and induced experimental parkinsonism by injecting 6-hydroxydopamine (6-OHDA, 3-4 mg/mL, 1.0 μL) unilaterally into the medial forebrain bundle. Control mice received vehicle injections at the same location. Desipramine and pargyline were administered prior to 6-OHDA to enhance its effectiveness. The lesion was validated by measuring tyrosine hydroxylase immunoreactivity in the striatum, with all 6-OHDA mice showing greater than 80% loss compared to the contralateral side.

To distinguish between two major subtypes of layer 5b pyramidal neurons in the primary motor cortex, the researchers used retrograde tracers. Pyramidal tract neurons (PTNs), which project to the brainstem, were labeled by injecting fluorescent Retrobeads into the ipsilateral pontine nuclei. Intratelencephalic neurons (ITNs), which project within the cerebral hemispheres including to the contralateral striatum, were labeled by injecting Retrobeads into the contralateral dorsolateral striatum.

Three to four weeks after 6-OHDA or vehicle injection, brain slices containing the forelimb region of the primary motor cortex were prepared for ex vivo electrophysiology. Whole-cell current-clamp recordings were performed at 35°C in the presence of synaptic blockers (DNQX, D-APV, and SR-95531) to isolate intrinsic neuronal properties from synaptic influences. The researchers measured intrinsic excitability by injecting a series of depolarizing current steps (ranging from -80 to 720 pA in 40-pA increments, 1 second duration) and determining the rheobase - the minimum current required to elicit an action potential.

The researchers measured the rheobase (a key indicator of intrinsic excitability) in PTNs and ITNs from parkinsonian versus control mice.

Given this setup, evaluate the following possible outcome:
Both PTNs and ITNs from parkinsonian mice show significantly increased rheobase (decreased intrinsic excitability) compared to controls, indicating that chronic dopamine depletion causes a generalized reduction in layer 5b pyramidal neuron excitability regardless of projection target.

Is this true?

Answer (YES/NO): NO